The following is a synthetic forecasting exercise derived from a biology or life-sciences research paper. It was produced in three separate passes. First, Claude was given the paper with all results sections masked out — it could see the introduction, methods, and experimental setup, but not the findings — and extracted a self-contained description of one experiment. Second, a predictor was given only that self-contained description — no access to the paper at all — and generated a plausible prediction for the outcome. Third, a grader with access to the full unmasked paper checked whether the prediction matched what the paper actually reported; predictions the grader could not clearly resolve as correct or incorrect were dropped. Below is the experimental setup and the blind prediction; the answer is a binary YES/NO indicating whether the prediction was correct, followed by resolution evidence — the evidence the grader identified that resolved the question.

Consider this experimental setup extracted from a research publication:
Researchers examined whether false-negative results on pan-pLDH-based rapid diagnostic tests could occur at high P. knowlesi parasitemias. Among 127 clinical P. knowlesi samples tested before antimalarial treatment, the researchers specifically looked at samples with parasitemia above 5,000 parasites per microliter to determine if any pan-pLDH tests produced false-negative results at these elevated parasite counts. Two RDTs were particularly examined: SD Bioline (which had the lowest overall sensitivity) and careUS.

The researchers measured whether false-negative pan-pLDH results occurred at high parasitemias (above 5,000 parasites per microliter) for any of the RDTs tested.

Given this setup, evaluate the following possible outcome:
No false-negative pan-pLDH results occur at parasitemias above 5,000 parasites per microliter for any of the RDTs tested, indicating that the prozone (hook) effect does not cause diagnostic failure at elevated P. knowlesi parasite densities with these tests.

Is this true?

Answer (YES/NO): NO